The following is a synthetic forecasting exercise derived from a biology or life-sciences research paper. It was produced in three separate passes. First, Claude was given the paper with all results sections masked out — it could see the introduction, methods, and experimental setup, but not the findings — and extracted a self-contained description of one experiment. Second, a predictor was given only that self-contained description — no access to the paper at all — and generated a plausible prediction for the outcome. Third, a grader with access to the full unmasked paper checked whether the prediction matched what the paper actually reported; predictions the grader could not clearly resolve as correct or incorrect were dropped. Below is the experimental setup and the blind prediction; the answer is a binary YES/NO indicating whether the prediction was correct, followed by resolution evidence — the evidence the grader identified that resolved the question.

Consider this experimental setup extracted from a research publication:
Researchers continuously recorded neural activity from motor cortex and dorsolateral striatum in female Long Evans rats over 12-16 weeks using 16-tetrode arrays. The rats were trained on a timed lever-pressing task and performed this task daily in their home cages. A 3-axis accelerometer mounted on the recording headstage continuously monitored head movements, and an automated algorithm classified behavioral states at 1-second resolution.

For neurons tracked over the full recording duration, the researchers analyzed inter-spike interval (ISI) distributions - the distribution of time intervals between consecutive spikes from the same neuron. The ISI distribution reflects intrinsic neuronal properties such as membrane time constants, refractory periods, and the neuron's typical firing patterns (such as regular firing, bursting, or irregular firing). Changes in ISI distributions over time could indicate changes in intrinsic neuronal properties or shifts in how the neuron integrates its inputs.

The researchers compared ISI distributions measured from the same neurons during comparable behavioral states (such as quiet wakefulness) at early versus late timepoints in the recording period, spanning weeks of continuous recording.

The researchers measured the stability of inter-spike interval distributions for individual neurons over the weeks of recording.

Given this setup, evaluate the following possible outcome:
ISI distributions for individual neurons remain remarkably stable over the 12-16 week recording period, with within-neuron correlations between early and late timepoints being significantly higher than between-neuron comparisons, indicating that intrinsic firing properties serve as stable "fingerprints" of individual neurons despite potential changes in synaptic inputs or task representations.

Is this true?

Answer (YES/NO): NO